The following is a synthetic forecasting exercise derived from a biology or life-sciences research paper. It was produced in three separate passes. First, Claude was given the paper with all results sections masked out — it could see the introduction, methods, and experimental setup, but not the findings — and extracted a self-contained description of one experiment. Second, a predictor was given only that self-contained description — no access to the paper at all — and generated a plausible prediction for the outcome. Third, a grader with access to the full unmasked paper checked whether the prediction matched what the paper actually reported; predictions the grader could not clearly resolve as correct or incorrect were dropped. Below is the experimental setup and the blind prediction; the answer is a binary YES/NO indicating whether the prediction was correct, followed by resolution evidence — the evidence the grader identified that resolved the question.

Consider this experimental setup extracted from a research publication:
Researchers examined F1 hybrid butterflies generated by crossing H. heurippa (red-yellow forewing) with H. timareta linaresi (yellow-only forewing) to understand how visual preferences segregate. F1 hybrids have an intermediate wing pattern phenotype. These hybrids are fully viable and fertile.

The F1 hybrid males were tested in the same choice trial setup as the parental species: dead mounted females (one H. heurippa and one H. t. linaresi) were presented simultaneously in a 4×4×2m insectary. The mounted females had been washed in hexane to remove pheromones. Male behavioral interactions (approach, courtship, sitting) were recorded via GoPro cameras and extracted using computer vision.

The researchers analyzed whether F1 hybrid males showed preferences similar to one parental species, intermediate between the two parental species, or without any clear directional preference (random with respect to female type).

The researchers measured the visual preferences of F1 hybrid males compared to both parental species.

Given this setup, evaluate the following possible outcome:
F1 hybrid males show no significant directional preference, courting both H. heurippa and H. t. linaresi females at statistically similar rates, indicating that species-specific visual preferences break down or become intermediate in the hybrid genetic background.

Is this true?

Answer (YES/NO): NO